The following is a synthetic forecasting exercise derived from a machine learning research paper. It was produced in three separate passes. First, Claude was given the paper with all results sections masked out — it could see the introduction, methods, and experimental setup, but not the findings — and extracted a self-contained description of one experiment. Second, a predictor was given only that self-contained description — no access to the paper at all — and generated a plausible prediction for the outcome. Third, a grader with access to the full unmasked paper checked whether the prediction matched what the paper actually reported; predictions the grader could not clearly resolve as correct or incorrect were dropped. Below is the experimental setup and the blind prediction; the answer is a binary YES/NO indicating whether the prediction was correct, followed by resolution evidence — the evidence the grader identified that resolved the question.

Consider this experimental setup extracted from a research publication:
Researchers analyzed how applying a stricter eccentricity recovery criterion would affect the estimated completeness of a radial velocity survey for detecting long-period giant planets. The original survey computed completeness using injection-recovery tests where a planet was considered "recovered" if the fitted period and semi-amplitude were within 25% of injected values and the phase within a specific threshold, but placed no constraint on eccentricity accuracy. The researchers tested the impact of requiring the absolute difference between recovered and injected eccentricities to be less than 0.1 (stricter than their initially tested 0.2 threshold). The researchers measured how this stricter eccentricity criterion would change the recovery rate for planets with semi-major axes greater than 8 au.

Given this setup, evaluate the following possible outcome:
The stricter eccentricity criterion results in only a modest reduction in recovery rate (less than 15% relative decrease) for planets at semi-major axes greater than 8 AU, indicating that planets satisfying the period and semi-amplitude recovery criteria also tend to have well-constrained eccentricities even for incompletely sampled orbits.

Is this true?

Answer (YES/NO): NO